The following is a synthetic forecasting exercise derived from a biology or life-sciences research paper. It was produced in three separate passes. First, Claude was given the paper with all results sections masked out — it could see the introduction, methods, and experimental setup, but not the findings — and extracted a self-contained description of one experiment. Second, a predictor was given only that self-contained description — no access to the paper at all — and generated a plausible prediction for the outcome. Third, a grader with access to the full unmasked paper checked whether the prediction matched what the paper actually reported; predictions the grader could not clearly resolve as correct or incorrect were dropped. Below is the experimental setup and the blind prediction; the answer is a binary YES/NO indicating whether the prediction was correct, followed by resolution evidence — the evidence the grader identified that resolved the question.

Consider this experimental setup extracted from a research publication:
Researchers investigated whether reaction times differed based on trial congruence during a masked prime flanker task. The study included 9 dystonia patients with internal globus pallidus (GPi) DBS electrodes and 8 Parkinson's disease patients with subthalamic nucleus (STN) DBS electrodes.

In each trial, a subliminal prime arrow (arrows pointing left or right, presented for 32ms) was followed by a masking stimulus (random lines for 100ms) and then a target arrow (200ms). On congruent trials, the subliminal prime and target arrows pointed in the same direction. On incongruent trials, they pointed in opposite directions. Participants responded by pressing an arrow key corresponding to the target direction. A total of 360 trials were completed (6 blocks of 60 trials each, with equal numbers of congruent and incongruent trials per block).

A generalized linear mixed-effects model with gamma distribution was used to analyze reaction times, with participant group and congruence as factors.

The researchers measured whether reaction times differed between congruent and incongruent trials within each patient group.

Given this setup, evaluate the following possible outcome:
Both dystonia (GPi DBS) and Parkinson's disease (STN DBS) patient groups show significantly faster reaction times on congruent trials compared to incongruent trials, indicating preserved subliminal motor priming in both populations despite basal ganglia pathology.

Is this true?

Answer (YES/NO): YES